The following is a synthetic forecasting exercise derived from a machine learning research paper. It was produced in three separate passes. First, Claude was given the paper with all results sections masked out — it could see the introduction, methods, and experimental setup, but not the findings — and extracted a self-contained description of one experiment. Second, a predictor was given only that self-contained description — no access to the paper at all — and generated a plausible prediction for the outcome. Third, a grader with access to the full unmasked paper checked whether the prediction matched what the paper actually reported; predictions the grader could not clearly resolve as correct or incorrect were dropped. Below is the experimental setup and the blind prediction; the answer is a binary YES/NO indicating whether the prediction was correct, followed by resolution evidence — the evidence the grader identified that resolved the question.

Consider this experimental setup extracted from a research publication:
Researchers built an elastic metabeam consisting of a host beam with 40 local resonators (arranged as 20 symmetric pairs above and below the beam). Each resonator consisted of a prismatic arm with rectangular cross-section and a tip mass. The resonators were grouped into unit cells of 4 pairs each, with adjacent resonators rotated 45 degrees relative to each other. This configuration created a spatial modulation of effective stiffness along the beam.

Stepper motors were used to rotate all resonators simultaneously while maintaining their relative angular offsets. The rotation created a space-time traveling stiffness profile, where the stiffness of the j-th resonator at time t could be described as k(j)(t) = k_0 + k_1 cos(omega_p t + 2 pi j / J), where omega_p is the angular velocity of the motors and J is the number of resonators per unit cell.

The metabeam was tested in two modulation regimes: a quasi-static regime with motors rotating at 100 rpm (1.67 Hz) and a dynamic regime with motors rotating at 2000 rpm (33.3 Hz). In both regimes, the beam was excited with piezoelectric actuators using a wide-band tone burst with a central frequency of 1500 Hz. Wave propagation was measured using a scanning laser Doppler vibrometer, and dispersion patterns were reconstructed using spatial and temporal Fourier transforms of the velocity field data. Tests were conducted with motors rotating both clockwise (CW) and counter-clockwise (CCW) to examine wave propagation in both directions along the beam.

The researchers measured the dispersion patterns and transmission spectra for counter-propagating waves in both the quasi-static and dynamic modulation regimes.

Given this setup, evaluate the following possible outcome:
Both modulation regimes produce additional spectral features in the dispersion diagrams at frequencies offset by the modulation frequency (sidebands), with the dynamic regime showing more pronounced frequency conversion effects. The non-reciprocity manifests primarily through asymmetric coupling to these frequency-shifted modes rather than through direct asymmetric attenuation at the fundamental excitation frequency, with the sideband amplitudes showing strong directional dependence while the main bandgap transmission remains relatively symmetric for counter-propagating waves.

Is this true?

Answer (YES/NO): NO